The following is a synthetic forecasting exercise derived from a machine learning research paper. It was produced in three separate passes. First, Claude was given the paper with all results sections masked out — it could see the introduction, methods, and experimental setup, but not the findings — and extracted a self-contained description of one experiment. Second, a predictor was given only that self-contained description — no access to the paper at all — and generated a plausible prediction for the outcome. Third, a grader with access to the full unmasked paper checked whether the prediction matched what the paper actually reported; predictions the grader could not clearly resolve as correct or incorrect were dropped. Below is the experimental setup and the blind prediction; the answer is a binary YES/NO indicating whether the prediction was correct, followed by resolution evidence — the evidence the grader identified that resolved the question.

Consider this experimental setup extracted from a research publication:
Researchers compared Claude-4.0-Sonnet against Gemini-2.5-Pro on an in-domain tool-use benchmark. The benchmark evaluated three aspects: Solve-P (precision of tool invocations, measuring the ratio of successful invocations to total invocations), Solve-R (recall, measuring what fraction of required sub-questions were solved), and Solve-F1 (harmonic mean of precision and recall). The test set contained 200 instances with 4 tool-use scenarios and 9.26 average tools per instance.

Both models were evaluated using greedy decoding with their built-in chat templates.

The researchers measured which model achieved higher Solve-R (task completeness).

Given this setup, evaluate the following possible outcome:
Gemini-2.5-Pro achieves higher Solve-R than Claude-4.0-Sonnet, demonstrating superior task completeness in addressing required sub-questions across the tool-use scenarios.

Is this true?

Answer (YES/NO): NO